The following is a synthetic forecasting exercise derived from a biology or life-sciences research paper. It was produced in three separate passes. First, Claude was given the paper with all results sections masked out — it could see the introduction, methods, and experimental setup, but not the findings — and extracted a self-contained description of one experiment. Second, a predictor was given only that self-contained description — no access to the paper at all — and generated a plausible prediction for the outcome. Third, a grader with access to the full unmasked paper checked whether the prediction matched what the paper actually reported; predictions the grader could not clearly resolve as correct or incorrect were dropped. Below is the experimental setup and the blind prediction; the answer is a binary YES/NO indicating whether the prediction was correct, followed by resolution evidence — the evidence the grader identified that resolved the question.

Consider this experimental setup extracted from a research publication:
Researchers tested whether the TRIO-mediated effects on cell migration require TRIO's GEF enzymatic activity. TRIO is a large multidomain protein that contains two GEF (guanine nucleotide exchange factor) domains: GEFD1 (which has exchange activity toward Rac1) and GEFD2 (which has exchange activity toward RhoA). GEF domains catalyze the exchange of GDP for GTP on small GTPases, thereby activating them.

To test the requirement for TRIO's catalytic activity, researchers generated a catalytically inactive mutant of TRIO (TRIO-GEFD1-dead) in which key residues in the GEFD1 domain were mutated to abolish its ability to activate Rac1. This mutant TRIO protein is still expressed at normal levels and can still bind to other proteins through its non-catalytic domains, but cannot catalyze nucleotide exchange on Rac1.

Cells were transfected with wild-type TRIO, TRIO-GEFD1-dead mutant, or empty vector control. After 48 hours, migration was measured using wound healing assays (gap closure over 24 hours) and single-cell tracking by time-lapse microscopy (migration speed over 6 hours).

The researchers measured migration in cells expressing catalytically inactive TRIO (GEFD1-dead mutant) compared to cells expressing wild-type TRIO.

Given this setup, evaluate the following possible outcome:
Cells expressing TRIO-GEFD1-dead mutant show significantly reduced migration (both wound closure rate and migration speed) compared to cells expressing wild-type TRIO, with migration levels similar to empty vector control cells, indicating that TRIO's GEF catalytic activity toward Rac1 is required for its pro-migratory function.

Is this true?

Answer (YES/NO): YES